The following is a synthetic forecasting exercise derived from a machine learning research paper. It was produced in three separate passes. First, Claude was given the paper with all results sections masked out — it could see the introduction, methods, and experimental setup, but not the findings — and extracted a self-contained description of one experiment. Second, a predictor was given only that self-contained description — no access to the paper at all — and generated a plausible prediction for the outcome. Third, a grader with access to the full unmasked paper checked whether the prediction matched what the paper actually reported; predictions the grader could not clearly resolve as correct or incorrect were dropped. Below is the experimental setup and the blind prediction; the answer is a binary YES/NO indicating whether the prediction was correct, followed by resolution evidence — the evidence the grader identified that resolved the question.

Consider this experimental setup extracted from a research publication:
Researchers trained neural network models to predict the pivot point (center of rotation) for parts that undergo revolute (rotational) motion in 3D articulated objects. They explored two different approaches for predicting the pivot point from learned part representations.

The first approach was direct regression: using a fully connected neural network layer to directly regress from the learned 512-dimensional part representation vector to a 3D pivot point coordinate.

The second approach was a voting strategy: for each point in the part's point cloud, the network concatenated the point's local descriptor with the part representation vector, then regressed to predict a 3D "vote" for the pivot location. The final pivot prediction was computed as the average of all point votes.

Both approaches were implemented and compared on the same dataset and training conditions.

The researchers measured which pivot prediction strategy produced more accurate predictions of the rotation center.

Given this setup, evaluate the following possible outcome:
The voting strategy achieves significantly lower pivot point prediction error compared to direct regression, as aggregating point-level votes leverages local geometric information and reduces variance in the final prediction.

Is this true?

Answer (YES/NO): YES